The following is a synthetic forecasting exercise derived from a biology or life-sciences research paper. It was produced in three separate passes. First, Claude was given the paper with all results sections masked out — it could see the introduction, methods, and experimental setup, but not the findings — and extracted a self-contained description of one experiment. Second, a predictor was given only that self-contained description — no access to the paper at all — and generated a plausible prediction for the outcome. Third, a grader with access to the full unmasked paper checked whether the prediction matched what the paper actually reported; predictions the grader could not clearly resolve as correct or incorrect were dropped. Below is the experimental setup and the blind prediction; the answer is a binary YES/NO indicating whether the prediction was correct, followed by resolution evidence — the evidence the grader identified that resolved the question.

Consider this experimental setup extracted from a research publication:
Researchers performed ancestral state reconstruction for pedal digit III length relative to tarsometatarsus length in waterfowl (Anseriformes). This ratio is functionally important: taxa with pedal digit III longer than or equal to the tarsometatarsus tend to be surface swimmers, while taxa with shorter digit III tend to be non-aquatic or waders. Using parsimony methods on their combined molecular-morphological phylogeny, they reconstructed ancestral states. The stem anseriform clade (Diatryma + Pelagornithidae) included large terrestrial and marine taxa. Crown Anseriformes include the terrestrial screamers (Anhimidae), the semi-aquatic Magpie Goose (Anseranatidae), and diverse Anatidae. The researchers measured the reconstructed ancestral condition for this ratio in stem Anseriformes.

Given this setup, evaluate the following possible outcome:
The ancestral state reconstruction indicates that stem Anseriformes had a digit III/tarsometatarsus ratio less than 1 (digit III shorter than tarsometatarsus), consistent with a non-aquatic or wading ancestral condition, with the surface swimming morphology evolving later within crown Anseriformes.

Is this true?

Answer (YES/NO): YES